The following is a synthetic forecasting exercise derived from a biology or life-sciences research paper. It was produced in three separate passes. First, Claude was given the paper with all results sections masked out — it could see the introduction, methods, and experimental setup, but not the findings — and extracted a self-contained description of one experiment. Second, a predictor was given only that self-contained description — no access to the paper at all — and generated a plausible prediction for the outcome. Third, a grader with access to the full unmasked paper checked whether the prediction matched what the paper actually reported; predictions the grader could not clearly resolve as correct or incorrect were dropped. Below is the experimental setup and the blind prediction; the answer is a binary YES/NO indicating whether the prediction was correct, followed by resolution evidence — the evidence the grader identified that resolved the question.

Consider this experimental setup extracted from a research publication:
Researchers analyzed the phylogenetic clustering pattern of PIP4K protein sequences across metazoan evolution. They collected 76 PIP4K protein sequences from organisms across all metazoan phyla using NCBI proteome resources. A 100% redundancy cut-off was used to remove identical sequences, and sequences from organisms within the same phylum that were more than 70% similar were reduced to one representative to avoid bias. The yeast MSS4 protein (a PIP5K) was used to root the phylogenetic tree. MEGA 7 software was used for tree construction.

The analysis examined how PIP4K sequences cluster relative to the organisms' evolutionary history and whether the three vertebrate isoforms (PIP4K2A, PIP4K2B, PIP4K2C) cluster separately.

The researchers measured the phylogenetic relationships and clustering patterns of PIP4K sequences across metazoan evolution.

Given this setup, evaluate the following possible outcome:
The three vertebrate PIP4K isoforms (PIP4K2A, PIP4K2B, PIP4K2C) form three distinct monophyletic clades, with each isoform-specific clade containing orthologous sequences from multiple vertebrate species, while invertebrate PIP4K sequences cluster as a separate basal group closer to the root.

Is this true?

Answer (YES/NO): NO